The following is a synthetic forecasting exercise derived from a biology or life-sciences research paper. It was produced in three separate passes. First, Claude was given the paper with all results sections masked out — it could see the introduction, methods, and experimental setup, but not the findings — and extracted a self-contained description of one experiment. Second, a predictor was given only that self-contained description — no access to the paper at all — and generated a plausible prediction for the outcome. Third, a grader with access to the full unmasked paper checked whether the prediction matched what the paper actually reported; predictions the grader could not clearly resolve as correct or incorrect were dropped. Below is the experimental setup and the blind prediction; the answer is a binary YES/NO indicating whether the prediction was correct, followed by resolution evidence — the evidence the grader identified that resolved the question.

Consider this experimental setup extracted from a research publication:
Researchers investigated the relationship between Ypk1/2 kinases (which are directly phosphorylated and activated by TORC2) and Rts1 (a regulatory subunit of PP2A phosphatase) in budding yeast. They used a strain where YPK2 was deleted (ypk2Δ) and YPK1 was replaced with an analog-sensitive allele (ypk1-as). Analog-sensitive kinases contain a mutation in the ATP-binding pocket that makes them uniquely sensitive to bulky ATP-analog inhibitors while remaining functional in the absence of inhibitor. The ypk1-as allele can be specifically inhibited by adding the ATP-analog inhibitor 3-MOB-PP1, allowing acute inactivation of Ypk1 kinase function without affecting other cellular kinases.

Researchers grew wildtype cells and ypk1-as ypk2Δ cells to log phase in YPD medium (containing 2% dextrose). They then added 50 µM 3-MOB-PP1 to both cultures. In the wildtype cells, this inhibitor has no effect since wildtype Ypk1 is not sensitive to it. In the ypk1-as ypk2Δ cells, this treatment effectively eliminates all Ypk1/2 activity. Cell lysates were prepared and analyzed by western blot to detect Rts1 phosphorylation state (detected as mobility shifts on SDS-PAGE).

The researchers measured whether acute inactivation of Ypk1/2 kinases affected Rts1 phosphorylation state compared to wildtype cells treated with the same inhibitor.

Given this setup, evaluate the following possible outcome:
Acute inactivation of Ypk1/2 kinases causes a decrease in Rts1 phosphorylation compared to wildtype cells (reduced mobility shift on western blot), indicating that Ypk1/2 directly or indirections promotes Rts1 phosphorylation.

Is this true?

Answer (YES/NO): YES